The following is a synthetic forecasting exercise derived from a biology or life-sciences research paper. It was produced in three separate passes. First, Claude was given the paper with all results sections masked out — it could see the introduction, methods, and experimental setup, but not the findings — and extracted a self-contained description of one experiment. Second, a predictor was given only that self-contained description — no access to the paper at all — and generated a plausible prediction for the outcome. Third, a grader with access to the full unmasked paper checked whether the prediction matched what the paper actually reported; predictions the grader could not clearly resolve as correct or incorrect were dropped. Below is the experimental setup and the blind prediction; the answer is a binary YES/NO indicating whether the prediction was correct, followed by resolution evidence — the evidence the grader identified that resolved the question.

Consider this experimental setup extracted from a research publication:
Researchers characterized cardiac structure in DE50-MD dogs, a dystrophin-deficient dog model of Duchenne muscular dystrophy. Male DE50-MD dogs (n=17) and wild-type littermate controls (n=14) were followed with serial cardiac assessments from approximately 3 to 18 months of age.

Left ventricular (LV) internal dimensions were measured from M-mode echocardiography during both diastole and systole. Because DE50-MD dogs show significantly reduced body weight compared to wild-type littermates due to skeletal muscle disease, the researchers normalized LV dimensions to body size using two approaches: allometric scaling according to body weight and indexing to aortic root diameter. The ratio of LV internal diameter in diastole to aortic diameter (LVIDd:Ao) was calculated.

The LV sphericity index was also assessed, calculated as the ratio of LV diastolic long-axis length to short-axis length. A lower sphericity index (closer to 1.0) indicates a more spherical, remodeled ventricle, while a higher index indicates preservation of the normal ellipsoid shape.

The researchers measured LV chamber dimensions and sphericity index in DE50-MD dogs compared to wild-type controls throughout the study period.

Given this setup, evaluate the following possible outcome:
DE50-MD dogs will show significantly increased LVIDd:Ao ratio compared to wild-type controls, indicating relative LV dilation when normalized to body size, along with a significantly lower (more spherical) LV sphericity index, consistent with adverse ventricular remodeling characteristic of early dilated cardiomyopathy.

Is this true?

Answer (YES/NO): NO